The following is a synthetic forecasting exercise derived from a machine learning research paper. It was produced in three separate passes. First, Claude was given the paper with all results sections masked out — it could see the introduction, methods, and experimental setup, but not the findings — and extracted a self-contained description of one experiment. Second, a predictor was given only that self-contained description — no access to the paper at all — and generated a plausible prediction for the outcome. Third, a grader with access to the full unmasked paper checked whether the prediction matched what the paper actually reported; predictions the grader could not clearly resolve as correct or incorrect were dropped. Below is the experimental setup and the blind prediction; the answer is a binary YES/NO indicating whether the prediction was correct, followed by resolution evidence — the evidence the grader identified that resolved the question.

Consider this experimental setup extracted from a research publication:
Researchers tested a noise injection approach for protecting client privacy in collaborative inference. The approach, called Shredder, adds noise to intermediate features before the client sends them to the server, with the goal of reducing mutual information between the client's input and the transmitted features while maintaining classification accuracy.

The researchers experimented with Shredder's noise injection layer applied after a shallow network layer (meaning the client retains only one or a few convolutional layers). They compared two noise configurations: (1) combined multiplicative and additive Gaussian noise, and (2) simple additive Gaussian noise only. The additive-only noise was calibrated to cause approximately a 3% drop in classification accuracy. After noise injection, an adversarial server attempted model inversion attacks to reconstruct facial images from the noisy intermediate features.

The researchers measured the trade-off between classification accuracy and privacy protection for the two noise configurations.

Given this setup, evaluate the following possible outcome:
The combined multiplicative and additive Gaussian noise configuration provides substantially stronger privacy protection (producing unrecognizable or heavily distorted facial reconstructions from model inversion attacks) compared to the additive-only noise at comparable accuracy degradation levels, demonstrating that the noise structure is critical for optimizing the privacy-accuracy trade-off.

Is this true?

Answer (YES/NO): NO